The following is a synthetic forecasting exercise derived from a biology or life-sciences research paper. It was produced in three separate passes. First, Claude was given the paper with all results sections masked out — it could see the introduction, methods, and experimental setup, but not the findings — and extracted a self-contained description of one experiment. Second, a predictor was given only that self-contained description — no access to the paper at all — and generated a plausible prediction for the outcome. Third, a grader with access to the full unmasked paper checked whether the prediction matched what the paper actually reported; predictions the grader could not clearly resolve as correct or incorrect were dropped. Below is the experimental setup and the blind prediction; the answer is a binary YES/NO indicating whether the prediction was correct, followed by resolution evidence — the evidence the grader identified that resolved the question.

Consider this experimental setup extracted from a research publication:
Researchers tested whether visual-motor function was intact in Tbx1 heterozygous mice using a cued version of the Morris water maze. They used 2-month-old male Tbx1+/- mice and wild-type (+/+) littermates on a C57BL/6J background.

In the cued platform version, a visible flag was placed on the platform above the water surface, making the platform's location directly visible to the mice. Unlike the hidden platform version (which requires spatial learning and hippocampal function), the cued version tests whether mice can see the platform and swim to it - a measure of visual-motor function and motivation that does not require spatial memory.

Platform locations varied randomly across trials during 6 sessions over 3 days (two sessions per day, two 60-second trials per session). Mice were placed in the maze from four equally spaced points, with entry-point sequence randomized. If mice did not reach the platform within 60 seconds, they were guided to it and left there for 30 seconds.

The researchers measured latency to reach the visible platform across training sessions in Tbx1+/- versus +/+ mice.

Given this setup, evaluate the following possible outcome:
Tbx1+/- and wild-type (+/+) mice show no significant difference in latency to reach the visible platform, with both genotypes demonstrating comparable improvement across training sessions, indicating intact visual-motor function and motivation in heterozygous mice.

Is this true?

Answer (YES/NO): YES